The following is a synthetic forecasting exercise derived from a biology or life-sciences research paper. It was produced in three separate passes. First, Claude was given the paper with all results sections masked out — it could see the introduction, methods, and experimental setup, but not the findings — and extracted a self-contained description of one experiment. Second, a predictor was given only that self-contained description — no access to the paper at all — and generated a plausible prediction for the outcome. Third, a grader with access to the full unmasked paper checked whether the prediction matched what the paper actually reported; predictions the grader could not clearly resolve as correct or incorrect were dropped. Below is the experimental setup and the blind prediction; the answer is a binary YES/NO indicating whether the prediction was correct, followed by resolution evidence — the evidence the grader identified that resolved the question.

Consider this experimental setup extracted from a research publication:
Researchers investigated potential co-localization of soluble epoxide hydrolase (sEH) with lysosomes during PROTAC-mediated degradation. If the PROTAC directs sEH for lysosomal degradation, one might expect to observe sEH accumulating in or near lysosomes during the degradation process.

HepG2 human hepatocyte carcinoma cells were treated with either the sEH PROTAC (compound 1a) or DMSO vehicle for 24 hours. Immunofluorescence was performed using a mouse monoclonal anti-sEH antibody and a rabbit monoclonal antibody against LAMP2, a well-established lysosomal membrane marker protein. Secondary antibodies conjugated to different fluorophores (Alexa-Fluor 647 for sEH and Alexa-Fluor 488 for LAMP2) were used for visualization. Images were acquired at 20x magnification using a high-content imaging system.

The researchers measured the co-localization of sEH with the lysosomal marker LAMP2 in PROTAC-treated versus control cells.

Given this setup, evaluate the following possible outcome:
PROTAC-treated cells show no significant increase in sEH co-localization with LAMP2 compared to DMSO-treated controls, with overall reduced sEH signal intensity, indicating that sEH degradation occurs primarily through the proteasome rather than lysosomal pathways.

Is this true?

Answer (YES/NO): NO